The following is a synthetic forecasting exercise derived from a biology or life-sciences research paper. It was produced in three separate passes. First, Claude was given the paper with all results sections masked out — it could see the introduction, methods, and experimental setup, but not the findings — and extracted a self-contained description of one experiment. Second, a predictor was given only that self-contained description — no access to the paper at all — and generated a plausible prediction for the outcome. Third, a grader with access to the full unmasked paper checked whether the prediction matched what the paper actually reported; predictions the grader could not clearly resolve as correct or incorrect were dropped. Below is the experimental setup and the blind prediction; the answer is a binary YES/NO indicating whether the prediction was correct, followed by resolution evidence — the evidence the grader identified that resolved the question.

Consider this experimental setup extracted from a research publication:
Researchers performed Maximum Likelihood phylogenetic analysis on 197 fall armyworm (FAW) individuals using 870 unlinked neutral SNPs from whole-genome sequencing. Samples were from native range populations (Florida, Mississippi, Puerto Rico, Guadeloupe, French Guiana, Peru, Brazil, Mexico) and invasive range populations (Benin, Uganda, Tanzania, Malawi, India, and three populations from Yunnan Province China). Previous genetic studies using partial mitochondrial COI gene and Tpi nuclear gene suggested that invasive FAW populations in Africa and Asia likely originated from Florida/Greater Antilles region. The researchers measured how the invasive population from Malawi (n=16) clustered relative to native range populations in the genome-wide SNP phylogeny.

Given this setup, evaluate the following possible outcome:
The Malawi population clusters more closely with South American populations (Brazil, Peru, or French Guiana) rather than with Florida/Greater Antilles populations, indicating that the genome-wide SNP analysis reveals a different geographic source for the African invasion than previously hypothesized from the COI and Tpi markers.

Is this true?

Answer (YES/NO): YES